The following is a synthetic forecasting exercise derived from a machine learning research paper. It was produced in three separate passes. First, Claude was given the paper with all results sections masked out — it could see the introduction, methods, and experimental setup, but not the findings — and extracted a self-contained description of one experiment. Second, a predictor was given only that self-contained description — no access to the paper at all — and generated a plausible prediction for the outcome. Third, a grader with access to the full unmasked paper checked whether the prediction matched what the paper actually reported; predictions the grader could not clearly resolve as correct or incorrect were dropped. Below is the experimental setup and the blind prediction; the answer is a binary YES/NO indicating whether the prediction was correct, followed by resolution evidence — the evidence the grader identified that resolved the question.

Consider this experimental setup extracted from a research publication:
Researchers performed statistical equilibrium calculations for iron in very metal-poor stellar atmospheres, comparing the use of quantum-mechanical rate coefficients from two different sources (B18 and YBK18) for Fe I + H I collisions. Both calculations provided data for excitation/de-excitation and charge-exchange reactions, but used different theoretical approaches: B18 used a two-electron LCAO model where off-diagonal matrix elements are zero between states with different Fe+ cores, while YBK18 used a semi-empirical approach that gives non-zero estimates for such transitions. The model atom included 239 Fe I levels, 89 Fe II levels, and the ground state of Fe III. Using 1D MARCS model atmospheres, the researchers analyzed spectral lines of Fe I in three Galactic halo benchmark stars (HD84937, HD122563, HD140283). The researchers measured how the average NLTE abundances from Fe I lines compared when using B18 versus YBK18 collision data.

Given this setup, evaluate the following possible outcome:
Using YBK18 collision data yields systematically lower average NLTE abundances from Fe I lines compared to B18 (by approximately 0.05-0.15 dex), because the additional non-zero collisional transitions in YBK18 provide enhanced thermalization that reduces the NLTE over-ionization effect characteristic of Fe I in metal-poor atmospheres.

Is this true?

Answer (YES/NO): NO